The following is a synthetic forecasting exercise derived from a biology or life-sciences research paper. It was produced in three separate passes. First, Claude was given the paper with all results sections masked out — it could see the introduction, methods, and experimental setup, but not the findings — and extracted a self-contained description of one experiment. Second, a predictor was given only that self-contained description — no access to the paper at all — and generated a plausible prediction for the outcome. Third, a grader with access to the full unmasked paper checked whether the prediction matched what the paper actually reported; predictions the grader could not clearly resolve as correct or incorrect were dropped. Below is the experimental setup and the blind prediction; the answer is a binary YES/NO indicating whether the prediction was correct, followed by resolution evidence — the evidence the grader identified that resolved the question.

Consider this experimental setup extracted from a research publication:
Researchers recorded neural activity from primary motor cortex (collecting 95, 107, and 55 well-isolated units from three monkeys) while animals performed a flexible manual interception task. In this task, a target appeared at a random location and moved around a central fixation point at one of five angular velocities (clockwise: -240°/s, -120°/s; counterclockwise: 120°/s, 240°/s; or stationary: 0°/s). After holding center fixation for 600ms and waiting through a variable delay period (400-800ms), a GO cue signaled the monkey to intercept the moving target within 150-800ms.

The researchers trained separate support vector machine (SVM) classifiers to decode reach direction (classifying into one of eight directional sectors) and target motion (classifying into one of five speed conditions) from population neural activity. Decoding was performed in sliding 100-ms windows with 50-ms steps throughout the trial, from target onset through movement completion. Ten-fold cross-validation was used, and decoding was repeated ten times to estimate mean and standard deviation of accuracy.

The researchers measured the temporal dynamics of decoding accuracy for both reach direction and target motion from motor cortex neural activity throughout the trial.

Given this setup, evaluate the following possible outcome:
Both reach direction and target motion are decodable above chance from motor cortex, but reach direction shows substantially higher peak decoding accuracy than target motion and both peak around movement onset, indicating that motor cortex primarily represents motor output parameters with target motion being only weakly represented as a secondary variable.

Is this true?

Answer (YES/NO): NO